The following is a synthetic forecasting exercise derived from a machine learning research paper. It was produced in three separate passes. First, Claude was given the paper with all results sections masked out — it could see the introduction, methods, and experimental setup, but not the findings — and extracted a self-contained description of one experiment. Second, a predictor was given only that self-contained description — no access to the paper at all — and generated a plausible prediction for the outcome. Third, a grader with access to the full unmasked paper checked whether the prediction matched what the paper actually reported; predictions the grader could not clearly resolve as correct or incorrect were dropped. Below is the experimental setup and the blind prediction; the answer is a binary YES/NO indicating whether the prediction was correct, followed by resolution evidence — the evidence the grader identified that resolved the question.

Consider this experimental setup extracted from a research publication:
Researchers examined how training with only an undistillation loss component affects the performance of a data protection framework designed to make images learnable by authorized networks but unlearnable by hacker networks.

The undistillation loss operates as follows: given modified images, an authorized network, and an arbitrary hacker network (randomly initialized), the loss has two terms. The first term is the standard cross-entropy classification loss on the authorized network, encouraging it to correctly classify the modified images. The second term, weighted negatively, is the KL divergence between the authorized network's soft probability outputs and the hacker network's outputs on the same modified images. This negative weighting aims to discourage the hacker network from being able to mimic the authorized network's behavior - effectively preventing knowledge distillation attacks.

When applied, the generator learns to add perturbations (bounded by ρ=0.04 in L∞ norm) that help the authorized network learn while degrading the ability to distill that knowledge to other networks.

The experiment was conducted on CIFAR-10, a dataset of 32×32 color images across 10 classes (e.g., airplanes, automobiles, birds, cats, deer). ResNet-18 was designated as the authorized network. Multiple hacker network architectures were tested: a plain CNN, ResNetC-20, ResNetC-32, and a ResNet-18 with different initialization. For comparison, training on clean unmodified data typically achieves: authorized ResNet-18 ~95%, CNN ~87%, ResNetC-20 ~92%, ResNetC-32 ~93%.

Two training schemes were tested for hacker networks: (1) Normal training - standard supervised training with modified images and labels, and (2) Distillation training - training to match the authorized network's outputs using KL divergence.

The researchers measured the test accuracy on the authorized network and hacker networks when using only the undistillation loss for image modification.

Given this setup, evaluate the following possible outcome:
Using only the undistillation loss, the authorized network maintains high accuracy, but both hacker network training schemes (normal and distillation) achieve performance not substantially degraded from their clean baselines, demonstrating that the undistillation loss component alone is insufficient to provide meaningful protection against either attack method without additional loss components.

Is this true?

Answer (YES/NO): NO